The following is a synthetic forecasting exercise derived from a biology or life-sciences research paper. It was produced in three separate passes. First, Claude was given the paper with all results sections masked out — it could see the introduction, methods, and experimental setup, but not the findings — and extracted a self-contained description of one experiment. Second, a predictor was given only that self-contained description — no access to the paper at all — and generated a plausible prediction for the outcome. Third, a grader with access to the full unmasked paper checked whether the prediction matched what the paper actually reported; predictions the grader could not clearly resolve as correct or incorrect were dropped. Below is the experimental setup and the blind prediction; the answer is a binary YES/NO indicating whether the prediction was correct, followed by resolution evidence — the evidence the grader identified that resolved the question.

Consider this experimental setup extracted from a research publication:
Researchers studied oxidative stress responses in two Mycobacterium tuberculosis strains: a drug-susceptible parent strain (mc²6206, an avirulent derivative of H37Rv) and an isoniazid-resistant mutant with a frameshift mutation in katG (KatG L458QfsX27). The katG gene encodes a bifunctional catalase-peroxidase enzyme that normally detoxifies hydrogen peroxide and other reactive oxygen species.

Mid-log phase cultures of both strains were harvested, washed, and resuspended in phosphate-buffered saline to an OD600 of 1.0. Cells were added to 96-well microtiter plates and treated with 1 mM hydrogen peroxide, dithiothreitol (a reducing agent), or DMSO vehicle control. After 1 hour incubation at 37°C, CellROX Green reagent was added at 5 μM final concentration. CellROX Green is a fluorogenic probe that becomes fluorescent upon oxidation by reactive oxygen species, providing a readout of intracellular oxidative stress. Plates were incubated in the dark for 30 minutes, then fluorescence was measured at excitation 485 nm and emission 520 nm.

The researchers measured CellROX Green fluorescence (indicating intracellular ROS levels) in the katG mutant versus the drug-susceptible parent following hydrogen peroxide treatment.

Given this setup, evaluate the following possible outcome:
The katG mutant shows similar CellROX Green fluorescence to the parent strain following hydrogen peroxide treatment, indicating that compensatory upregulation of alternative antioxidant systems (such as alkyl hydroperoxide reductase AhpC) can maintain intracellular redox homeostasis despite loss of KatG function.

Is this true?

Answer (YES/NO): NO